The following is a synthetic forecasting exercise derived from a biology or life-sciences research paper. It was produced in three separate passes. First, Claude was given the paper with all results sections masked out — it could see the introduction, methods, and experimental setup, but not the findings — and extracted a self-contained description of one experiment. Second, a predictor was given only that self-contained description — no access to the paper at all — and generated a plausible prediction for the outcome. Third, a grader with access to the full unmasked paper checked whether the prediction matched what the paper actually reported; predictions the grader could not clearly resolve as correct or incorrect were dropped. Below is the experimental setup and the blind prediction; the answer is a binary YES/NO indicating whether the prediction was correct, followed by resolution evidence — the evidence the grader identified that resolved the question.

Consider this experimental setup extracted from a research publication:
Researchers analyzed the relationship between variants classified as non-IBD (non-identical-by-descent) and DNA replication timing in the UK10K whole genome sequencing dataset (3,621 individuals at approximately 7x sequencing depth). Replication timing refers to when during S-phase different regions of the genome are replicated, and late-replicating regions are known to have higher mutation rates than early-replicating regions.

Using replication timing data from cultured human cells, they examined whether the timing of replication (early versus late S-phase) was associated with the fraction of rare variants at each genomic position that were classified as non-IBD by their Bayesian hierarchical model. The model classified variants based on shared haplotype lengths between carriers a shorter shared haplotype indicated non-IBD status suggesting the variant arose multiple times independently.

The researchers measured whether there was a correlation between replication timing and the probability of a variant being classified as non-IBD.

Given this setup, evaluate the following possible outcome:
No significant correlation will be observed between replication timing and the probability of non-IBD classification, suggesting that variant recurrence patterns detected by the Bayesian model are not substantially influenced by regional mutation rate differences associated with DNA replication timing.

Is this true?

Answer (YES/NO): NO